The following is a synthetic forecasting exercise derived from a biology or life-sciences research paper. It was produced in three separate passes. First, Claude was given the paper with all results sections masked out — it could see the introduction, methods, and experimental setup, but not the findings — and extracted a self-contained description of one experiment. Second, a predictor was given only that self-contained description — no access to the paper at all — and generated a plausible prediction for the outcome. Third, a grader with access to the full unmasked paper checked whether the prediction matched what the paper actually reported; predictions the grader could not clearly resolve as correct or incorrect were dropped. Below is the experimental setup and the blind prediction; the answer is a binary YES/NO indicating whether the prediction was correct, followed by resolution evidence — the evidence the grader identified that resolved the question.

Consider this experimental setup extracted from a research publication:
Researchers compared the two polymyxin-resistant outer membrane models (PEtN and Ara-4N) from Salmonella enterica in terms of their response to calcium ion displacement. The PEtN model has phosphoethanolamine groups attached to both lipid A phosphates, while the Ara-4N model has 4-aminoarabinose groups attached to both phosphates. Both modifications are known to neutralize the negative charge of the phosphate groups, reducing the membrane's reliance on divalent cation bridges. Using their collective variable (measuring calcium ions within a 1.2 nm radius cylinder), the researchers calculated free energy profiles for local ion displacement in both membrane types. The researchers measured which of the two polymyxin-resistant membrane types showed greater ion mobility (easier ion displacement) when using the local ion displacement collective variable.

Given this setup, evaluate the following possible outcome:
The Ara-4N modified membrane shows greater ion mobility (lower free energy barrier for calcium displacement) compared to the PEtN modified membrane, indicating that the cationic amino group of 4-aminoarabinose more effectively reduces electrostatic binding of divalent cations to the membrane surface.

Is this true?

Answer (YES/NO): NO